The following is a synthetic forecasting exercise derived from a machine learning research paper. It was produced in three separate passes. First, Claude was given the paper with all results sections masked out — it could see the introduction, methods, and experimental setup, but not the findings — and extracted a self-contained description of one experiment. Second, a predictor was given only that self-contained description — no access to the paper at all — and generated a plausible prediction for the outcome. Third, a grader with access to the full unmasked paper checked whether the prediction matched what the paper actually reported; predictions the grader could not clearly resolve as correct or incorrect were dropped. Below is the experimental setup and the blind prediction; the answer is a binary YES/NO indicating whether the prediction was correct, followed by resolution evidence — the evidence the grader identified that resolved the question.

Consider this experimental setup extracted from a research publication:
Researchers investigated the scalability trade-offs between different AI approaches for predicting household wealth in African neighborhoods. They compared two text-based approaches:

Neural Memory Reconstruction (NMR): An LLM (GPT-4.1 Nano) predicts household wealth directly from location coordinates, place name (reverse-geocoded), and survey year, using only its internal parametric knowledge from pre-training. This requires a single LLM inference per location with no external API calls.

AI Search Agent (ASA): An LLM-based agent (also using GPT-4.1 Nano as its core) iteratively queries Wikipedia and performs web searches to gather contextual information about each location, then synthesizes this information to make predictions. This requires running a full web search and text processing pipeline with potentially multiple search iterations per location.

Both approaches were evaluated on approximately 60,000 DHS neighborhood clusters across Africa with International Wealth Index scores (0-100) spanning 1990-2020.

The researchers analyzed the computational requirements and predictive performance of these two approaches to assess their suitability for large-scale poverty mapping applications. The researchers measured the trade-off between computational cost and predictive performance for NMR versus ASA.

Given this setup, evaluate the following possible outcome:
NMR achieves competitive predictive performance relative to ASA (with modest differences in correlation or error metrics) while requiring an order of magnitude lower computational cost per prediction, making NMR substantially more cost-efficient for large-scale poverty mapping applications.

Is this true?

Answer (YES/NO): YES